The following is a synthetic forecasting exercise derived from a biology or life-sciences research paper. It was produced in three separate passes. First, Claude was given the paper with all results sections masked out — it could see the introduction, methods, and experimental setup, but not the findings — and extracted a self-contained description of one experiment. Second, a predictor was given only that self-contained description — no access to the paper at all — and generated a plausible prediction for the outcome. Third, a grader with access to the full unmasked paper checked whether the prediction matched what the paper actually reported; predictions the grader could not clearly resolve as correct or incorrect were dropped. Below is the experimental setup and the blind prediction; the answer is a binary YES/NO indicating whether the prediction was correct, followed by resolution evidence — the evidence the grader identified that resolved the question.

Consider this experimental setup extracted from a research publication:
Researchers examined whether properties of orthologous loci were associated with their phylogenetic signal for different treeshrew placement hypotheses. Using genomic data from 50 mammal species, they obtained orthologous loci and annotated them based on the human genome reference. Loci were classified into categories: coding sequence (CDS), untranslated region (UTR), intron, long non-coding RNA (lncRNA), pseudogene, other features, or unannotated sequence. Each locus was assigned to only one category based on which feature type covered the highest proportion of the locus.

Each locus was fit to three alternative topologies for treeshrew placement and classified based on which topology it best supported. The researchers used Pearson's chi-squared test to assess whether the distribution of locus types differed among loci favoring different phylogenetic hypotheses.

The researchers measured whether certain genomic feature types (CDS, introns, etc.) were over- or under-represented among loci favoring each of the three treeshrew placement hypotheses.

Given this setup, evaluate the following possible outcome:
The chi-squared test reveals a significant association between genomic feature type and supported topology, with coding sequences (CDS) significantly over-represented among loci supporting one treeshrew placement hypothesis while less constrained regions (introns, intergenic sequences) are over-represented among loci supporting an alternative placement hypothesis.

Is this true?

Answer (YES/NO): NO